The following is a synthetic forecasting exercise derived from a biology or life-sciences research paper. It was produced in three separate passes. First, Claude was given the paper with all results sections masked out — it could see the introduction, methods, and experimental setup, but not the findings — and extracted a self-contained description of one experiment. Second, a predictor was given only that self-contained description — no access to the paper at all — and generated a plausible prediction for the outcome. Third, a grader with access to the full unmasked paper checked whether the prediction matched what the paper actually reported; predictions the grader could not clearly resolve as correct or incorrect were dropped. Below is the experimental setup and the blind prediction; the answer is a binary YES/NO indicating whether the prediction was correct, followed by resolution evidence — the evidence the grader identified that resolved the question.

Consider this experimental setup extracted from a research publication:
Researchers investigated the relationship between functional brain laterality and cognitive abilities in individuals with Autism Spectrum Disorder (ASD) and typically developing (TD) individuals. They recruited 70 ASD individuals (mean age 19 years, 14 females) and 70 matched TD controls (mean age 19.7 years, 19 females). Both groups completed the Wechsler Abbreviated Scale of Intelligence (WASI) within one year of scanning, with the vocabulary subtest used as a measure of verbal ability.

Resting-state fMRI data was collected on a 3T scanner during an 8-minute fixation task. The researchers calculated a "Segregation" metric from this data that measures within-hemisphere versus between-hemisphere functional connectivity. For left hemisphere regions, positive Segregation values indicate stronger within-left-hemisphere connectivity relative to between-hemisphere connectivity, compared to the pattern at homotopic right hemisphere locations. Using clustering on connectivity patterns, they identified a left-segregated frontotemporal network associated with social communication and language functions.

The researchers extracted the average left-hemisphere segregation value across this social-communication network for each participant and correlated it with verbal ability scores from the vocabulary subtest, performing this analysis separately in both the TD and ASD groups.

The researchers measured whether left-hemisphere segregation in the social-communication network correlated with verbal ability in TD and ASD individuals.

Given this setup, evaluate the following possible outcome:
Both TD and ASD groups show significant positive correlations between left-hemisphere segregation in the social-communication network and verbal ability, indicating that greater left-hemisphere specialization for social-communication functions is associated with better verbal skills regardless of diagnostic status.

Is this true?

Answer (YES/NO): YES